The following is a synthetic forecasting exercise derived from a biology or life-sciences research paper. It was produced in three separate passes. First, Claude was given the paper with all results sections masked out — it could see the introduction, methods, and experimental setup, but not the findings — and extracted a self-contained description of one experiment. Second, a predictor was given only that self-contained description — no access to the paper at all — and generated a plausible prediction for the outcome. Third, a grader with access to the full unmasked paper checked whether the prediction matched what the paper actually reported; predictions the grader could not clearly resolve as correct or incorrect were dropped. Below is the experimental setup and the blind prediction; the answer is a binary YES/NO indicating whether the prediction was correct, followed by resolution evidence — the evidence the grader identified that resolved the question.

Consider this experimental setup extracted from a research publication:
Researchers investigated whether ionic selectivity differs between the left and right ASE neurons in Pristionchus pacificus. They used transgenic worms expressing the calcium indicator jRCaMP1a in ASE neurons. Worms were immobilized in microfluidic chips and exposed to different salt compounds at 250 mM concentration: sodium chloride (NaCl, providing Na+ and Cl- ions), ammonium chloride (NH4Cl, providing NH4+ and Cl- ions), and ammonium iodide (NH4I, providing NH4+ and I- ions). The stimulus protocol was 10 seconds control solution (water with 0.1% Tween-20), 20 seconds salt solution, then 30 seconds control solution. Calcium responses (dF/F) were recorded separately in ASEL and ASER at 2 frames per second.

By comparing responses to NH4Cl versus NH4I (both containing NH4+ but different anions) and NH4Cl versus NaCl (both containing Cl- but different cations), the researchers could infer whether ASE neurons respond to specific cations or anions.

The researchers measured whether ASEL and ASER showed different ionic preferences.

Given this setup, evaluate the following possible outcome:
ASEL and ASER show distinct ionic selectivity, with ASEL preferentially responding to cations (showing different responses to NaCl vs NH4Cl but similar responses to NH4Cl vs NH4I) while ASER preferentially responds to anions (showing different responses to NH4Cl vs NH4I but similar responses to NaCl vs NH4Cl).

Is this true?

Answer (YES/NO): YES